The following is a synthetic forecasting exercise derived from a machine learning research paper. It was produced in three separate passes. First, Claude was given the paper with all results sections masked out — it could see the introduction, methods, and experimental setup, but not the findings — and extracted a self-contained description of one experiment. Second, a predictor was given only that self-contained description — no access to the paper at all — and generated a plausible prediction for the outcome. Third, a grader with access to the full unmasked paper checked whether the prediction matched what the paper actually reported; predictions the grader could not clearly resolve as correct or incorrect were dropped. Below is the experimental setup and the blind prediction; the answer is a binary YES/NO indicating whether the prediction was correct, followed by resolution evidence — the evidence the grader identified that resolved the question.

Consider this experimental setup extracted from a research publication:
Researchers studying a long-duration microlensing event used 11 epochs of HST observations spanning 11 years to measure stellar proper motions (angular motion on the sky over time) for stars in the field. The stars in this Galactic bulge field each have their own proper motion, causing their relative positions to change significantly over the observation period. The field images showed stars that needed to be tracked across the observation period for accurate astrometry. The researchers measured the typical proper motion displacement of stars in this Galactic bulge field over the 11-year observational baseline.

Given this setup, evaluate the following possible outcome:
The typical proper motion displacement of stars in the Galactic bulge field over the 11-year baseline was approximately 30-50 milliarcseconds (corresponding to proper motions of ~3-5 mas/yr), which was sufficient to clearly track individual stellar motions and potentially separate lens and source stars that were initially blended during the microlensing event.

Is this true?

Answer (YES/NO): YES